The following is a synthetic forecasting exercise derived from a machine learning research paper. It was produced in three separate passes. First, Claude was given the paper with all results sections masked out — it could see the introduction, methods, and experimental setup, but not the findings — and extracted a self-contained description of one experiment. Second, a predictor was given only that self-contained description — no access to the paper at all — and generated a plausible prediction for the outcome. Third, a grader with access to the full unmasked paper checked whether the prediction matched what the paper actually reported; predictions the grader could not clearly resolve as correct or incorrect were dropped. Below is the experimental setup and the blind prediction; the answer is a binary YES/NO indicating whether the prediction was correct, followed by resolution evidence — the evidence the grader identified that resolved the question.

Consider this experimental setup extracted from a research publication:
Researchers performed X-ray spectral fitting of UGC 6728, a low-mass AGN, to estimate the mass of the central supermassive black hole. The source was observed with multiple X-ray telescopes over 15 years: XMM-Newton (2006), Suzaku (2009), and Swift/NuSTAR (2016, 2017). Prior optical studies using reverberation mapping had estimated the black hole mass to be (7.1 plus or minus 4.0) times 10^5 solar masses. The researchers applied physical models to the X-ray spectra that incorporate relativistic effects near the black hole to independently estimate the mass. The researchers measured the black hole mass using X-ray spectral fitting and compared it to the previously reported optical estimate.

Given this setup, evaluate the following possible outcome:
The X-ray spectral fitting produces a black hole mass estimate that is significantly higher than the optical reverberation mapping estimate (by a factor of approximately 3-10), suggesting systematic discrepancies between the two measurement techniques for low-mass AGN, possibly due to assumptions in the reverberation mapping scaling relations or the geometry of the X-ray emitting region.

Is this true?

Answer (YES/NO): NO